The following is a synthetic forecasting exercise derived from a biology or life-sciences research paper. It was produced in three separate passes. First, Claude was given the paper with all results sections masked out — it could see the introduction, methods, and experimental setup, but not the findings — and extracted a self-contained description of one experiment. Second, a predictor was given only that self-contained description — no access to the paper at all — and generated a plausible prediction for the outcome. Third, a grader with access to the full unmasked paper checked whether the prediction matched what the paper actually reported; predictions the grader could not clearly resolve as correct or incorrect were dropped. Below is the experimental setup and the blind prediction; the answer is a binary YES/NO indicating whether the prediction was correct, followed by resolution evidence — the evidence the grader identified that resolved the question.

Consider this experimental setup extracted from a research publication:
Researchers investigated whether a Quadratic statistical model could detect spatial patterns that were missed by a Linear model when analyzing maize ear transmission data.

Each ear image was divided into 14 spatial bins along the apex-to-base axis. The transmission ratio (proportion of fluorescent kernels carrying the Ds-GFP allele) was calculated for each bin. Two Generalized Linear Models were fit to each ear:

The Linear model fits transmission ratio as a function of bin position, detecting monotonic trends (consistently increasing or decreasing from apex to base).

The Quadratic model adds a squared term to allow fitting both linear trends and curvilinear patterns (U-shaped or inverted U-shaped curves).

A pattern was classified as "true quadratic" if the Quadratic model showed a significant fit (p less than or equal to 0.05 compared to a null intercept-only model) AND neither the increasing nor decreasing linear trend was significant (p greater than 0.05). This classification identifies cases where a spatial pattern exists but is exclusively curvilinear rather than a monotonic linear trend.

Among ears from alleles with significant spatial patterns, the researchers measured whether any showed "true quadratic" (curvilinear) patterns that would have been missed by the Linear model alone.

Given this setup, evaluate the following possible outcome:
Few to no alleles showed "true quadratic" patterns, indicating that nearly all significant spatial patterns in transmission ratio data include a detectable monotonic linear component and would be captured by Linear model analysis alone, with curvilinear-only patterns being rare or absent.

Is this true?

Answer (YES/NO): NO